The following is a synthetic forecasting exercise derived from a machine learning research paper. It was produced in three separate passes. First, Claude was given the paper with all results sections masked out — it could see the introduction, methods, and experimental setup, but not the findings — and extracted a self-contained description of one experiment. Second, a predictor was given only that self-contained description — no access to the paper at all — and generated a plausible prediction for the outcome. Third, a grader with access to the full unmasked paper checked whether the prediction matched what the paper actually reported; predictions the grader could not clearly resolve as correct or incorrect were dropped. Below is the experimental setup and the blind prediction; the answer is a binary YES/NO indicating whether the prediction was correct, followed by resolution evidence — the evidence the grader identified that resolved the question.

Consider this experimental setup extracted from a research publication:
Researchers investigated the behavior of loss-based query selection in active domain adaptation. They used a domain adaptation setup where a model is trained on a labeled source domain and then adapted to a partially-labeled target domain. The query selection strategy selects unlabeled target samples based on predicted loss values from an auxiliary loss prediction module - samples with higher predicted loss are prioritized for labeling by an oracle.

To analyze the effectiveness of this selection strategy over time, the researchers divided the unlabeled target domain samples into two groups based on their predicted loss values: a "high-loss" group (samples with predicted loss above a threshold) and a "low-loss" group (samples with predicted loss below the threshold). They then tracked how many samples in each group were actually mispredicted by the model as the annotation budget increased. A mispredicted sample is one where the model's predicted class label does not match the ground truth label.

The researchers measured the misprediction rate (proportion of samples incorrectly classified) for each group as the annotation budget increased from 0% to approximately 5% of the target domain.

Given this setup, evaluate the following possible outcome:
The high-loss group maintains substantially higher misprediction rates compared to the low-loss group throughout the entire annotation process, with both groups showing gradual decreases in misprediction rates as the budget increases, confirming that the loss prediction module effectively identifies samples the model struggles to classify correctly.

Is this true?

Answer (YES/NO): NO